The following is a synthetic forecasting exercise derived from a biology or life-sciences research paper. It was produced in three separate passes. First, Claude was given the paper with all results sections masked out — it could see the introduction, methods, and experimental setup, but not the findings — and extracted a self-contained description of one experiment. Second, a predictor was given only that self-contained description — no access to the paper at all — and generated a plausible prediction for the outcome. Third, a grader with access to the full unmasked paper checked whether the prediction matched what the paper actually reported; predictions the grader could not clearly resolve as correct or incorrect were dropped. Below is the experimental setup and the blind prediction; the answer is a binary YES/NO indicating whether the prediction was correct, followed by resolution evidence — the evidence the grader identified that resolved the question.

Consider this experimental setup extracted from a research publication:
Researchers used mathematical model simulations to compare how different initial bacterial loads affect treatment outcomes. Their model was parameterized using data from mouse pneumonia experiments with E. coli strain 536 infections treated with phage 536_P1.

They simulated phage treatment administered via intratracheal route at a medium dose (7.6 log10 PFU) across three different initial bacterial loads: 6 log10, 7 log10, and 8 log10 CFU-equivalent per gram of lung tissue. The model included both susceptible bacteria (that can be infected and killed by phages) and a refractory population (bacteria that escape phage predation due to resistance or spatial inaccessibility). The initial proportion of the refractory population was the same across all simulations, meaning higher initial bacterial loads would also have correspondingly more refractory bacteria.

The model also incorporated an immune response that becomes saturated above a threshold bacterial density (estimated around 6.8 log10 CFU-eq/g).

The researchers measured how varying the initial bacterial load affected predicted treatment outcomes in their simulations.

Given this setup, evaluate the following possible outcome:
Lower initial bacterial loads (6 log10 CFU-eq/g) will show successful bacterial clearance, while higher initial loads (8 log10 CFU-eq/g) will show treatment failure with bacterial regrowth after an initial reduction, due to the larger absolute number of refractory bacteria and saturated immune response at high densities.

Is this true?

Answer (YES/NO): NO